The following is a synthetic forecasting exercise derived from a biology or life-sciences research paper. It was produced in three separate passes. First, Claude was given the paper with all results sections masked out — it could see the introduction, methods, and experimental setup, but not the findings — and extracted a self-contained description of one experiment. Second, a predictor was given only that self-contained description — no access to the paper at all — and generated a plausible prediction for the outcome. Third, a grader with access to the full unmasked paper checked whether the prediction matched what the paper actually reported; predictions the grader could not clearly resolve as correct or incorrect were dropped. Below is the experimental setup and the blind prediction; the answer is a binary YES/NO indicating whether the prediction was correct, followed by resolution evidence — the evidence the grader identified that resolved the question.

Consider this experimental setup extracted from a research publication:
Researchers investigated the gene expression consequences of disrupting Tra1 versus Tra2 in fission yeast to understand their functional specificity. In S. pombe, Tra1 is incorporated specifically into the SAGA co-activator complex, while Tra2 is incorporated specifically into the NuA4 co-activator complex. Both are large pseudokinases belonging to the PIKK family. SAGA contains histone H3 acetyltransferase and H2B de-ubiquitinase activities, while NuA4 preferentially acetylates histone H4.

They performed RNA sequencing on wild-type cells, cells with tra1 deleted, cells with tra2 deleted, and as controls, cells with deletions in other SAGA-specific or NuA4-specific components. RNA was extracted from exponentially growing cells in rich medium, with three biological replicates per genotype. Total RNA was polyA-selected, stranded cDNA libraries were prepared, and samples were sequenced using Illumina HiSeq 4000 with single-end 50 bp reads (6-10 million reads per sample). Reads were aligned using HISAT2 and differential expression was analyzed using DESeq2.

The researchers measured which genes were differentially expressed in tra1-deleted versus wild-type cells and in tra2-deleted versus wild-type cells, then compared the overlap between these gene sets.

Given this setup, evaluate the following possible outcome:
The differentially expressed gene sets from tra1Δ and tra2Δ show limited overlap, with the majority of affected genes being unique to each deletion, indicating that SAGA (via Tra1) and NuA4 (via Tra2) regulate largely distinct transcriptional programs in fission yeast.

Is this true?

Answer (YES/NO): YES